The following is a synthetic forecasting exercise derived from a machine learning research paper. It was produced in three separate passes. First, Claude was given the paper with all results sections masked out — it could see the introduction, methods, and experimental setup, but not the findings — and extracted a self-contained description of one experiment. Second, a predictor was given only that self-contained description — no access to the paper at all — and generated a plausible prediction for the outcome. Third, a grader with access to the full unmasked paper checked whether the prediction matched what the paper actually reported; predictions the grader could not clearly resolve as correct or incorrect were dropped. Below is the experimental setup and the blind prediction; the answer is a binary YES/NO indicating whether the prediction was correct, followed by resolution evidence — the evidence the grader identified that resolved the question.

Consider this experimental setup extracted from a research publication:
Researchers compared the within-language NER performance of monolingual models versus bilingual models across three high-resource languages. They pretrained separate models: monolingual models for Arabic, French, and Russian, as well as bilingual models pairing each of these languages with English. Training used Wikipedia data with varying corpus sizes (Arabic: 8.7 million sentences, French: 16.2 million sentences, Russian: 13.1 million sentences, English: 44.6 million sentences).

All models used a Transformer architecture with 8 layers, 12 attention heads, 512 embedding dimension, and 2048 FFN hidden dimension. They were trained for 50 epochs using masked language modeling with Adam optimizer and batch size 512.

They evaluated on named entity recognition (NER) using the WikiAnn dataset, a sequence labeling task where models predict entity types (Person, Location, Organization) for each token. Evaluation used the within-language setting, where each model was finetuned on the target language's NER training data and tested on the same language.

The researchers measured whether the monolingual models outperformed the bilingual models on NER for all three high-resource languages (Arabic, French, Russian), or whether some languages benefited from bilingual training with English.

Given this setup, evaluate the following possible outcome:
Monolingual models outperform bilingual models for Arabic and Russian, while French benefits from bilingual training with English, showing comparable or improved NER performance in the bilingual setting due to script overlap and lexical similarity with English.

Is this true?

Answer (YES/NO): NO